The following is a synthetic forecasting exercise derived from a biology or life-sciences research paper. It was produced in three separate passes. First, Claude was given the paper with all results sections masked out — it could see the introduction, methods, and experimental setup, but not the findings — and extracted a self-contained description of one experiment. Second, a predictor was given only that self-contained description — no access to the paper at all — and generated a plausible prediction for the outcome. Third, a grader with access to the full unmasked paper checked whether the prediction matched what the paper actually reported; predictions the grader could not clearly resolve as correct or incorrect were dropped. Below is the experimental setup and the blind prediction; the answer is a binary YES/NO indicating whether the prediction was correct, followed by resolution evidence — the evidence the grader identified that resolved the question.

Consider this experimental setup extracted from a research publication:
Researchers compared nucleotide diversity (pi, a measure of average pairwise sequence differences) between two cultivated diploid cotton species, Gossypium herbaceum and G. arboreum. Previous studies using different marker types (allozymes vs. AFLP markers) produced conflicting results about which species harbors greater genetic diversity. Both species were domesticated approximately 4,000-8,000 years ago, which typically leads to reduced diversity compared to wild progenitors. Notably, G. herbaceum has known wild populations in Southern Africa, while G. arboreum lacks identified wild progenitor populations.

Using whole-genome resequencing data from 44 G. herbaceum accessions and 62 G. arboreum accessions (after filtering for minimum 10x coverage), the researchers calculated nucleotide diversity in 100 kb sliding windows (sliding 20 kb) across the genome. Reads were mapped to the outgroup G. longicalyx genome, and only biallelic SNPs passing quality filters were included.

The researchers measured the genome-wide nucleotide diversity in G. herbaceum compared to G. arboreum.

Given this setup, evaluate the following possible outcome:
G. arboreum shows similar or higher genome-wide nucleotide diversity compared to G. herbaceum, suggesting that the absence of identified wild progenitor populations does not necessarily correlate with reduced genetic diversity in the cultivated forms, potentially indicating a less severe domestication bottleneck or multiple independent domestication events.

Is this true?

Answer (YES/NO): YES